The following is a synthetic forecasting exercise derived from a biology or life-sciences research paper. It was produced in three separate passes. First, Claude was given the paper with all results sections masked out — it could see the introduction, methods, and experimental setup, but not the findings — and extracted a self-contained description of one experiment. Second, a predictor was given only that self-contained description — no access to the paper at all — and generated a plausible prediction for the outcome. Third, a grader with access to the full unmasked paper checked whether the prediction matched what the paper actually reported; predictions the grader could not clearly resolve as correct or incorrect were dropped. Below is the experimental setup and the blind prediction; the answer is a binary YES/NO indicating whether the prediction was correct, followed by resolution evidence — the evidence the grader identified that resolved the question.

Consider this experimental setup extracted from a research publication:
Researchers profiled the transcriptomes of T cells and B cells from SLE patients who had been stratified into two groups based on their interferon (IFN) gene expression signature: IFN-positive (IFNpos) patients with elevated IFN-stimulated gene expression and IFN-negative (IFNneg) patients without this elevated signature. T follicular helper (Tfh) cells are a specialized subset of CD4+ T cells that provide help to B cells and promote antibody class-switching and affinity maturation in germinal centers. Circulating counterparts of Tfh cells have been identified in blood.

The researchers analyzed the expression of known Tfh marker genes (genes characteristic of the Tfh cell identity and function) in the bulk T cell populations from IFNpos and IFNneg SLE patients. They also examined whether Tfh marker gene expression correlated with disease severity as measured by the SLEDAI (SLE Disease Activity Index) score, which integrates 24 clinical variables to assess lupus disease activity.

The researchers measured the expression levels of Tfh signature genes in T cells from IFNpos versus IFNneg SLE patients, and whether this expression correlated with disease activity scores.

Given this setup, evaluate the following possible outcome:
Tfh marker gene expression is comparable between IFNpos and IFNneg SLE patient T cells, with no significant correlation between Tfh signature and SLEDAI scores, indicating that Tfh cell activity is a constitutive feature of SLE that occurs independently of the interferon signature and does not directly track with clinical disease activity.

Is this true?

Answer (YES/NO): NO